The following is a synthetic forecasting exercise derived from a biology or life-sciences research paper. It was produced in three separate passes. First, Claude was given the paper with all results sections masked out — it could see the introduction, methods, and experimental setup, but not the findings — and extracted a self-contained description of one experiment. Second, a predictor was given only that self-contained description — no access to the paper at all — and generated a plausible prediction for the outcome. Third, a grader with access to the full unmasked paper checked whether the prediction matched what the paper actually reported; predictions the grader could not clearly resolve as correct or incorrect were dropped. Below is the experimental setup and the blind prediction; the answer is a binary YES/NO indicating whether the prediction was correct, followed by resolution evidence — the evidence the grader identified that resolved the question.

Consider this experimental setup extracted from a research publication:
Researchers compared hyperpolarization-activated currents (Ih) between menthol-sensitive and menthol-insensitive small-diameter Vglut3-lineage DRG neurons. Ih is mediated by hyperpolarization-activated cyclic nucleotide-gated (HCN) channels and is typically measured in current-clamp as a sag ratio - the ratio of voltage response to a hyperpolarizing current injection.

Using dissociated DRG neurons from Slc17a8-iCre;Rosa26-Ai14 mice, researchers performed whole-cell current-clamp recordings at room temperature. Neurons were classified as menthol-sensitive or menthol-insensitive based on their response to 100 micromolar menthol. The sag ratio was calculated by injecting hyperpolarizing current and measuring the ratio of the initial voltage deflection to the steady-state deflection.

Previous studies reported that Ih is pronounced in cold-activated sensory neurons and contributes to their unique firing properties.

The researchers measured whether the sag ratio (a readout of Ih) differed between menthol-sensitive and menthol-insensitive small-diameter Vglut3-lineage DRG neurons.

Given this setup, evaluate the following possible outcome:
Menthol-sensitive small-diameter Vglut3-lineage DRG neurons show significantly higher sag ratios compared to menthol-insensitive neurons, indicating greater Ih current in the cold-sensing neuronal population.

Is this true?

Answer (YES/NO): NO